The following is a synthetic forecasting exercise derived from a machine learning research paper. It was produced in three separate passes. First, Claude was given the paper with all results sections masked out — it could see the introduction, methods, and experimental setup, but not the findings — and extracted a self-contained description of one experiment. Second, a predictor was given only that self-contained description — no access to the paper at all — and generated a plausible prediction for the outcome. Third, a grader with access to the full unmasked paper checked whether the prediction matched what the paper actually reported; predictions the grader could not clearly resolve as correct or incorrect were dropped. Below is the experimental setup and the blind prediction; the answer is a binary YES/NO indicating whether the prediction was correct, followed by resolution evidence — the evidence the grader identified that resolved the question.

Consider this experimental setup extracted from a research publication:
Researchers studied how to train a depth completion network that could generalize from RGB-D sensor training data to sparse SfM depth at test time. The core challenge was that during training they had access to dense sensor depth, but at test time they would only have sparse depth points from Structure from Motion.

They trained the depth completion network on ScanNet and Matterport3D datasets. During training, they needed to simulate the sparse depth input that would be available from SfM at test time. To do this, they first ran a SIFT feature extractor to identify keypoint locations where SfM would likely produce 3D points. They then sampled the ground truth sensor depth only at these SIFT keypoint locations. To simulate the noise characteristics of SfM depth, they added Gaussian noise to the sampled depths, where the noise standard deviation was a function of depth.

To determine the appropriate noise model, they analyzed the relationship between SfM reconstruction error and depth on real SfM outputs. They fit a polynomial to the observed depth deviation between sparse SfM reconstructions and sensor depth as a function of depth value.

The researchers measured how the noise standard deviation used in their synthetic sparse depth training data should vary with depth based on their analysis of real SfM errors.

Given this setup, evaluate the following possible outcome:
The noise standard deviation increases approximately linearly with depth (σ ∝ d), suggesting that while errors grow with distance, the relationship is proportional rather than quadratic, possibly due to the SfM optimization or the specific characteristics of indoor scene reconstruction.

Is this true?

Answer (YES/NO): NO